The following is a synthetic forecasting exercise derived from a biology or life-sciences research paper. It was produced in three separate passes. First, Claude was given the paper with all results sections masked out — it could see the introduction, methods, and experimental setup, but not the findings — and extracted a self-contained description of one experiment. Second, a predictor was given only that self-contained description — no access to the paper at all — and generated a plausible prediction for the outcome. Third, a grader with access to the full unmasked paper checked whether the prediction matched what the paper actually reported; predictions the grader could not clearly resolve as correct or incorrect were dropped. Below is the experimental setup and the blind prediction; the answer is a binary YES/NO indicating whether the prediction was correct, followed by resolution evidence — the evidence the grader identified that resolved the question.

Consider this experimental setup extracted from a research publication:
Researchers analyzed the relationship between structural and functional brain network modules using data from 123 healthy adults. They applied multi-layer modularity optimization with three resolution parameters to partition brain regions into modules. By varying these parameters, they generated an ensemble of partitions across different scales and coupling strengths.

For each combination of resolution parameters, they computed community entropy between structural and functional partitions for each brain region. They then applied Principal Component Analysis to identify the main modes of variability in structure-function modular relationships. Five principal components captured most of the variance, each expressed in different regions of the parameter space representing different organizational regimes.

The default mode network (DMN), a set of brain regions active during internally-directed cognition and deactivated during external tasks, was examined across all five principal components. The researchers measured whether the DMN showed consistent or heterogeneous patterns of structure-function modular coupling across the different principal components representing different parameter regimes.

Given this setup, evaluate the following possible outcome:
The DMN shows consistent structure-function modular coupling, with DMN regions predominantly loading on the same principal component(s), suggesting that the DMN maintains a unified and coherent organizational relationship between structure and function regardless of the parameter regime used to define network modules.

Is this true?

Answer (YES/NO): NO